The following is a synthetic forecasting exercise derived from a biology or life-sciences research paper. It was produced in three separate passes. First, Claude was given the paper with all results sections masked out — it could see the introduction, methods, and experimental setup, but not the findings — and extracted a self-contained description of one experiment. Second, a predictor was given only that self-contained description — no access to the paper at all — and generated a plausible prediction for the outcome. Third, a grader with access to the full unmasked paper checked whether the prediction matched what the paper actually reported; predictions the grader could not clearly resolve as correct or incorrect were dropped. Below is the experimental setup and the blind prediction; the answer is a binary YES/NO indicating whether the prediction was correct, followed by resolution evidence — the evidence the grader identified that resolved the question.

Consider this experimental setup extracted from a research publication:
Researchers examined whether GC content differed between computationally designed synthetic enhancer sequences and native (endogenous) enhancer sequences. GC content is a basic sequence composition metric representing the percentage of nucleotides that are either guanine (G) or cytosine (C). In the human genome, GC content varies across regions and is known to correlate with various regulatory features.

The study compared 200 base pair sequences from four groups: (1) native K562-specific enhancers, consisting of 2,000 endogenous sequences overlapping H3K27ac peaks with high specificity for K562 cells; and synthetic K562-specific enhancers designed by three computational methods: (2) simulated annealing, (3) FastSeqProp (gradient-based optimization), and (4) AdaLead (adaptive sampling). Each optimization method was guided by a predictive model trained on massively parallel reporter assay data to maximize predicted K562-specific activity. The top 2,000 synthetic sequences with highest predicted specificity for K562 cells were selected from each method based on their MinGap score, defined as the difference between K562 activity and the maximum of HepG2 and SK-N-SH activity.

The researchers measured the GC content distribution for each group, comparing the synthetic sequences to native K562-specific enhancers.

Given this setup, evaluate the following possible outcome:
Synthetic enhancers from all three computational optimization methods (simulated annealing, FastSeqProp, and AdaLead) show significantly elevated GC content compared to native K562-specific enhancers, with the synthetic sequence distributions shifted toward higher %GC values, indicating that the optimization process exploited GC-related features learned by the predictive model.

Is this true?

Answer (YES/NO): NO